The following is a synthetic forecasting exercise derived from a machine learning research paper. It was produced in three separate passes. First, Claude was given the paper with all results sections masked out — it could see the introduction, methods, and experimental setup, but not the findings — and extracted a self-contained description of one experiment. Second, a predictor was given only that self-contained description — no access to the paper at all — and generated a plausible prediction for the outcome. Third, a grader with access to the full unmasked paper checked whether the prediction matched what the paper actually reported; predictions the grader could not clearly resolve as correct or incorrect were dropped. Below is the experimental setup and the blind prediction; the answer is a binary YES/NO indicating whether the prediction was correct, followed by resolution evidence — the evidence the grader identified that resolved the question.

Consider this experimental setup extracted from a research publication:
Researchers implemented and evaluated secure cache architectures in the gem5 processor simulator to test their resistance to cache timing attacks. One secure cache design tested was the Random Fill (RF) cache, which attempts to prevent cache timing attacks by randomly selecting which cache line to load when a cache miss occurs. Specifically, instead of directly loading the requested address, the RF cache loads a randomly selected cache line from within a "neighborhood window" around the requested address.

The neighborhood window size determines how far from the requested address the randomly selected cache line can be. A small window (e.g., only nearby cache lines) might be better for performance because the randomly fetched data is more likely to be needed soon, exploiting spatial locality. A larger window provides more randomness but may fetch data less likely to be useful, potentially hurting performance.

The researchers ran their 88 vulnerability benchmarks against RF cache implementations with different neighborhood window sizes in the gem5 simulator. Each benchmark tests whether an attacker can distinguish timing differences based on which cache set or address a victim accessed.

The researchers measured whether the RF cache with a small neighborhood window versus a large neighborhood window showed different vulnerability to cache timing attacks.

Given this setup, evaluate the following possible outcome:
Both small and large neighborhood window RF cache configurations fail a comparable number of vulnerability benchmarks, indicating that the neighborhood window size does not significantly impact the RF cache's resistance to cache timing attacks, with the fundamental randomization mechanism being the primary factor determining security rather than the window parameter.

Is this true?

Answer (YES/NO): NO